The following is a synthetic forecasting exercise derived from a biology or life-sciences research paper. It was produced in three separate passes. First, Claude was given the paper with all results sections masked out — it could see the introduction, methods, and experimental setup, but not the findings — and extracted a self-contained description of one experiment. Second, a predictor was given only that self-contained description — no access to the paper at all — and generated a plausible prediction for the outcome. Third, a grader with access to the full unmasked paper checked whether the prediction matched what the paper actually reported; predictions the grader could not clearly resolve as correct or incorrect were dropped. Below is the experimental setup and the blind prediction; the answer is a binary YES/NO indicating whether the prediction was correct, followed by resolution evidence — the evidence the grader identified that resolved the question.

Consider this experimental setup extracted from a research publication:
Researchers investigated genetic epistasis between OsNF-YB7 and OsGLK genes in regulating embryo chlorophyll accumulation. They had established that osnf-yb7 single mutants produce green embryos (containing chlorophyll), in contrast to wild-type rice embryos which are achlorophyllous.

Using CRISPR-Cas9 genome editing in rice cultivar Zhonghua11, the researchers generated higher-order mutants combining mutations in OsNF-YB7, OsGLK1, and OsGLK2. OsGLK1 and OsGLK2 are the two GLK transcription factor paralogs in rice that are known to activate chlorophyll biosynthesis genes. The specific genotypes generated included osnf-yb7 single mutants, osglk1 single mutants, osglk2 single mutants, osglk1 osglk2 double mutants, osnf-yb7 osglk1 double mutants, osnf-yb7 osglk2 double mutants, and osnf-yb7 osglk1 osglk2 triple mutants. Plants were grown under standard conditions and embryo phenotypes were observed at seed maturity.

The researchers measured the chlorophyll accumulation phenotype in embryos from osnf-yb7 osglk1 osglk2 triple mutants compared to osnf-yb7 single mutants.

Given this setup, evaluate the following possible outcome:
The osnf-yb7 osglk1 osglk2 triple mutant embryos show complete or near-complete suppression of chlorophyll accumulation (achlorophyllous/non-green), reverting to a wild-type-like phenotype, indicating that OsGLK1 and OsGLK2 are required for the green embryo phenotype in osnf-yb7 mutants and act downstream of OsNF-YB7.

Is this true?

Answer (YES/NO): NO